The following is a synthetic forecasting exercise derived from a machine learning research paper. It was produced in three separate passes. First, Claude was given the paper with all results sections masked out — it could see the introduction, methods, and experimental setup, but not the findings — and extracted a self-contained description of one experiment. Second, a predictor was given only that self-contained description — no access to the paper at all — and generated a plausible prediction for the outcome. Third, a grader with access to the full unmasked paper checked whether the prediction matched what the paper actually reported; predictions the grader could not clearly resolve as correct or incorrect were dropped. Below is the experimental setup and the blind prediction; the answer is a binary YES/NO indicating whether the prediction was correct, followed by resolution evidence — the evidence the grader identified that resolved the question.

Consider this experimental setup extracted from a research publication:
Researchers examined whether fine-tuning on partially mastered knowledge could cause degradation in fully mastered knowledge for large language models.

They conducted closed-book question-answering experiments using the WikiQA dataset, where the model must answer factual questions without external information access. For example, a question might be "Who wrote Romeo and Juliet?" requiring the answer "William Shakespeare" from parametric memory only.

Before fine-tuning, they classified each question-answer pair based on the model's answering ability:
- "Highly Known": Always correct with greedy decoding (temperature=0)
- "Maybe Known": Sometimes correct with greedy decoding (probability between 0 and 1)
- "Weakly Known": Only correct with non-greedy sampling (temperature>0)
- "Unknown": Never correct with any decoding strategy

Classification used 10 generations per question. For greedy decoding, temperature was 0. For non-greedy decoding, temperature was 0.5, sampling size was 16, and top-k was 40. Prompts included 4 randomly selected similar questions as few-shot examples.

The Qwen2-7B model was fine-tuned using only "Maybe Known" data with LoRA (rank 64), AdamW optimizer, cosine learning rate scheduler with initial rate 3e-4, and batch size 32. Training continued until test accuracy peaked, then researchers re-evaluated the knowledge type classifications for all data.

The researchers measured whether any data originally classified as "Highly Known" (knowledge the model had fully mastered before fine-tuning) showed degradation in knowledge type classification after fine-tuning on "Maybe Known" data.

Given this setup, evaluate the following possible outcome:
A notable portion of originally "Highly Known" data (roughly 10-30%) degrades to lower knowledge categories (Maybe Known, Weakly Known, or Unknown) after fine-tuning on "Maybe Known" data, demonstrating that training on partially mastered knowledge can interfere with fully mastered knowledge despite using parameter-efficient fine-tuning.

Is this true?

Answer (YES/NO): YES